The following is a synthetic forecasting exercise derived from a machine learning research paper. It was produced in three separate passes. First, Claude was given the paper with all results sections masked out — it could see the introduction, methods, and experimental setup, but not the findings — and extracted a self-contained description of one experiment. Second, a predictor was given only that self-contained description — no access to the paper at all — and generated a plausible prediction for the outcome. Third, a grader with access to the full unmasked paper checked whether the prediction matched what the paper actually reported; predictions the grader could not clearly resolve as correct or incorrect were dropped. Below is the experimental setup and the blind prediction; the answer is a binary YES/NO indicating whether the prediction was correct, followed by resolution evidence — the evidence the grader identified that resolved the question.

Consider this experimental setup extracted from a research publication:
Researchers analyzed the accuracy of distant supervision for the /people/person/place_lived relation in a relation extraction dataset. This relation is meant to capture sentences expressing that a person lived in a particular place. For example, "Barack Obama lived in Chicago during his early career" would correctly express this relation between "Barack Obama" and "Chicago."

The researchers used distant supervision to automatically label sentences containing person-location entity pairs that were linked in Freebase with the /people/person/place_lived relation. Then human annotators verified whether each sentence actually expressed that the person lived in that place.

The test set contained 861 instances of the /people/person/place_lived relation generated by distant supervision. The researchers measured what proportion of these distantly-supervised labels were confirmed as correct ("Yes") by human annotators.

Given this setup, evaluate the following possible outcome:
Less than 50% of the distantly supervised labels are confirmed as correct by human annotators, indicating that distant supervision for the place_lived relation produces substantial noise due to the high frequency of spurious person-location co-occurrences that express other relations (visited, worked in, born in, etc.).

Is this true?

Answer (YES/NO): YES